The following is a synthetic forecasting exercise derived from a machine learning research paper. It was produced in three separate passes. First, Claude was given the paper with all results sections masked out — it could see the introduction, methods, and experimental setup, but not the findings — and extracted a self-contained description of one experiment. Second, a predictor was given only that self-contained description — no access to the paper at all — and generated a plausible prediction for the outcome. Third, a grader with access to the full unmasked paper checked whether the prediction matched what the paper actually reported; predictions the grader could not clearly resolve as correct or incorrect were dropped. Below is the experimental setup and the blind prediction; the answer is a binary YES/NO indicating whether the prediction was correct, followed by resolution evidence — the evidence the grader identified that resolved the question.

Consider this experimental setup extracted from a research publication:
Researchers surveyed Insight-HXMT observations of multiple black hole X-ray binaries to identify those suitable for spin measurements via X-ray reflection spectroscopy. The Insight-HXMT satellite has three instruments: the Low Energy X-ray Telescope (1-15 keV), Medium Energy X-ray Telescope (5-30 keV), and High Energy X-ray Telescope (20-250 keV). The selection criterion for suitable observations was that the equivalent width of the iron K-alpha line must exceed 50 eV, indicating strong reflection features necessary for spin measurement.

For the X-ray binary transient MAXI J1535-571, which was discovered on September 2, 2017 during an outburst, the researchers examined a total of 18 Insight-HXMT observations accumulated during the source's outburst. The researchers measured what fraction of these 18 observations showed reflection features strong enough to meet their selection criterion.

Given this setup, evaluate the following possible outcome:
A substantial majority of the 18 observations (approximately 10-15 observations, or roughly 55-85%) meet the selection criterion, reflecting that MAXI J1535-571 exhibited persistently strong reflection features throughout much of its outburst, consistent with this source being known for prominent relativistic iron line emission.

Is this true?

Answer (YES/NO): NO